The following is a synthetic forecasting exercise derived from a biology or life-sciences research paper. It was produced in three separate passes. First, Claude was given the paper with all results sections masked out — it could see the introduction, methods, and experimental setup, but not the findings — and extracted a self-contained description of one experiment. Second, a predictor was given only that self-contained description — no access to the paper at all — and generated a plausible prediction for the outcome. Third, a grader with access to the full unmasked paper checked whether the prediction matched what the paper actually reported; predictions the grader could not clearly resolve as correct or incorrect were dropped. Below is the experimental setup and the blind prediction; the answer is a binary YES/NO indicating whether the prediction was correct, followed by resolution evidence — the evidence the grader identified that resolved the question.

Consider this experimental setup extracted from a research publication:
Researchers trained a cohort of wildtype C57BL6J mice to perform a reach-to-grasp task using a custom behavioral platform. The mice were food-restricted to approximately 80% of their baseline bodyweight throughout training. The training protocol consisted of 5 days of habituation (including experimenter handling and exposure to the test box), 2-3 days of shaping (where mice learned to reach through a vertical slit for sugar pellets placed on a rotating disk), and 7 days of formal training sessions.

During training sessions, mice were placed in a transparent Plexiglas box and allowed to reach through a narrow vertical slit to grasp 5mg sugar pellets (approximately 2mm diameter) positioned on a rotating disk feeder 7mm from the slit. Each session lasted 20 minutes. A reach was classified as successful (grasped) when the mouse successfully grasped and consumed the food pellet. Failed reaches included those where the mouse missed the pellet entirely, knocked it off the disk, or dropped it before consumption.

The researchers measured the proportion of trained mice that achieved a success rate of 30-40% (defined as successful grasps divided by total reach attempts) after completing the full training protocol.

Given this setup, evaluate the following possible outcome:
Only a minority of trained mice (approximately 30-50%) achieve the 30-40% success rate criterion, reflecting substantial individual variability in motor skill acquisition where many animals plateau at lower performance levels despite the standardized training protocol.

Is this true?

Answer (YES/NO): NO